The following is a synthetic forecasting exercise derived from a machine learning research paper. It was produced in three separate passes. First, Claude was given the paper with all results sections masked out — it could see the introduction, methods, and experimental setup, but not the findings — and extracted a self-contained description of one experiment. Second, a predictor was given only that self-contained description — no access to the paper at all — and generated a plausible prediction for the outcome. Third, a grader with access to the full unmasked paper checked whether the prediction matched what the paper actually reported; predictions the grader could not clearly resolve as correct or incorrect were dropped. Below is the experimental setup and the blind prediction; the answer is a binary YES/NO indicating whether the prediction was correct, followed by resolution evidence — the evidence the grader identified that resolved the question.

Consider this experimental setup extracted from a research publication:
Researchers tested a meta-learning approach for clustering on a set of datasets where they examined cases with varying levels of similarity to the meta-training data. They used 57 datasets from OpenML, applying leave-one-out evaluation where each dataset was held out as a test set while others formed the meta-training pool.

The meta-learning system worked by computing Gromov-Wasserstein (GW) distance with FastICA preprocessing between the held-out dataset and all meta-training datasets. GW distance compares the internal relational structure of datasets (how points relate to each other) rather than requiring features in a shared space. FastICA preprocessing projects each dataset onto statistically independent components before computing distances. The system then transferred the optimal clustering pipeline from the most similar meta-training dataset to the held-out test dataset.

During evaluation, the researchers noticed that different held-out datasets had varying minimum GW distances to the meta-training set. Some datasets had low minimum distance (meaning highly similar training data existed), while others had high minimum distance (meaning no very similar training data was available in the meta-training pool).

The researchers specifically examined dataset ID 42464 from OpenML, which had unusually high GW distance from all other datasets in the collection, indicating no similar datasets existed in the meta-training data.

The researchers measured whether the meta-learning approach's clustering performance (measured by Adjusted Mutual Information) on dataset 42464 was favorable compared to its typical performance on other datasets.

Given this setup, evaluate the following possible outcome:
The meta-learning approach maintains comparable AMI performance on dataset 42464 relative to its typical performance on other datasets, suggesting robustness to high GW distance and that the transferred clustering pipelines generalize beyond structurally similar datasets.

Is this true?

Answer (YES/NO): NO